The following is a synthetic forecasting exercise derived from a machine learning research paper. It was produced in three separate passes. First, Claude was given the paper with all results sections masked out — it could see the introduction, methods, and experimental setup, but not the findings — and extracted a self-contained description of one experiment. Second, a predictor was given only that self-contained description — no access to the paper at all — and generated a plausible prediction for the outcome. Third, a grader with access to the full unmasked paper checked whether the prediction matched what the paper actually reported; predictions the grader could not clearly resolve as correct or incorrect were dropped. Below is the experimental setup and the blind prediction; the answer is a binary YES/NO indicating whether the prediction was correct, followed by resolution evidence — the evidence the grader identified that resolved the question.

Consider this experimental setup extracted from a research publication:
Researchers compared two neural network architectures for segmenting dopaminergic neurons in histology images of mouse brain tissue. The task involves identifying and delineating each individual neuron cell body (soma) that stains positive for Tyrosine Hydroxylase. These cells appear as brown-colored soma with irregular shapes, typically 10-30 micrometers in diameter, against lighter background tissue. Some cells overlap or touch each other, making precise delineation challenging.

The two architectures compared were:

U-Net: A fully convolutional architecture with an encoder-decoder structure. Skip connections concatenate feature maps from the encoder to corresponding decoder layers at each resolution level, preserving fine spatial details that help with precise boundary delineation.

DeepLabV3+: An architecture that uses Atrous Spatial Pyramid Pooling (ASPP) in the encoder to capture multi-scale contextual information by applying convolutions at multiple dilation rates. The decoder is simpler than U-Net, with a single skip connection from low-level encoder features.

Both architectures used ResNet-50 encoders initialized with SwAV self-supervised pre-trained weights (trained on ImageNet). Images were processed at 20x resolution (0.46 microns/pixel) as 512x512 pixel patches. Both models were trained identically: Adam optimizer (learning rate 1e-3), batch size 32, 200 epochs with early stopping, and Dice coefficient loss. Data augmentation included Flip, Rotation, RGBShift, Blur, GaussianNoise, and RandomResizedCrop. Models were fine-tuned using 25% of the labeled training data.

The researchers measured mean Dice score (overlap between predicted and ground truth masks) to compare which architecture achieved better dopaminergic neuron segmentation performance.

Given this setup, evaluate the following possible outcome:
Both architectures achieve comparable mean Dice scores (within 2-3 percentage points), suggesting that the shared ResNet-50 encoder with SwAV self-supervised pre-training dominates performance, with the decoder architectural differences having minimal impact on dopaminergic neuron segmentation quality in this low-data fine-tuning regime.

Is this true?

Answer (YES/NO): NO